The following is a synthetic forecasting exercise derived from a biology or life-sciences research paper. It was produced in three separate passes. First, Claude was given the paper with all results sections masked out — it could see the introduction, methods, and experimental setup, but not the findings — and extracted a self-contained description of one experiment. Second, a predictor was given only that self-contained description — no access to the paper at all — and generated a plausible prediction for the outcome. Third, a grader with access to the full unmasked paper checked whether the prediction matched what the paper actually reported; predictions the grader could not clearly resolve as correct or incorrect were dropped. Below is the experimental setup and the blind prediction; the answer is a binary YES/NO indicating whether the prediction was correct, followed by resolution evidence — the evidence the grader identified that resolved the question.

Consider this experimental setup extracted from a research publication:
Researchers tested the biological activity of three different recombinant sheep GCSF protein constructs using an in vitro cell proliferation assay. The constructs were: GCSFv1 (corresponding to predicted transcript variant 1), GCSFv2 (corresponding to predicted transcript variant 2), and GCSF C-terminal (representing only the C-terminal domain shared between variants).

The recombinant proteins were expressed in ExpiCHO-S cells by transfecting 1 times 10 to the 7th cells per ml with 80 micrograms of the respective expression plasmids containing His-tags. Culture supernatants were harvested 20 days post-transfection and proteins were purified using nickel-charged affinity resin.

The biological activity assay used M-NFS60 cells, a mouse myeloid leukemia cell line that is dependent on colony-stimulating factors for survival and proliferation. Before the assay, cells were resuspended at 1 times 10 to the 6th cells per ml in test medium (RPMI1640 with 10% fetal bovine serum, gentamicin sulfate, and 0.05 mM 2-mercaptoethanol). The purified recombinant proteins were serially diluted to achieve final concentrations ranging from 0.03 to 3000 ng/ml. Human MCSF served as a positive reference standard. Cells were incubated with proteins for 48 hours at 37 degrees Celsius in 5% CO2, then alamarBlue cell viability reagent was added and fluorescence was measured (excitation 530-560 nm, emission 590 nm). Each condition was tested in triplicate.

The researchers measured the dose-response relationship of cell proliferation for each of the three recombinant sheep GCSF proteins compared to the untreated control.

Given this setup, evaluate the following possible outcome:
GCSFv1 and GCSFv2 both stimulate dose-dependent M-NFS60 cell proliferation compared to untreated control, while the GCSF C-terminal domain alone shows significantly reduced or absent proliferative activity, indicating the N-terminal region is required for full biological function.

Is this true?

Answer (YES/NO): NO